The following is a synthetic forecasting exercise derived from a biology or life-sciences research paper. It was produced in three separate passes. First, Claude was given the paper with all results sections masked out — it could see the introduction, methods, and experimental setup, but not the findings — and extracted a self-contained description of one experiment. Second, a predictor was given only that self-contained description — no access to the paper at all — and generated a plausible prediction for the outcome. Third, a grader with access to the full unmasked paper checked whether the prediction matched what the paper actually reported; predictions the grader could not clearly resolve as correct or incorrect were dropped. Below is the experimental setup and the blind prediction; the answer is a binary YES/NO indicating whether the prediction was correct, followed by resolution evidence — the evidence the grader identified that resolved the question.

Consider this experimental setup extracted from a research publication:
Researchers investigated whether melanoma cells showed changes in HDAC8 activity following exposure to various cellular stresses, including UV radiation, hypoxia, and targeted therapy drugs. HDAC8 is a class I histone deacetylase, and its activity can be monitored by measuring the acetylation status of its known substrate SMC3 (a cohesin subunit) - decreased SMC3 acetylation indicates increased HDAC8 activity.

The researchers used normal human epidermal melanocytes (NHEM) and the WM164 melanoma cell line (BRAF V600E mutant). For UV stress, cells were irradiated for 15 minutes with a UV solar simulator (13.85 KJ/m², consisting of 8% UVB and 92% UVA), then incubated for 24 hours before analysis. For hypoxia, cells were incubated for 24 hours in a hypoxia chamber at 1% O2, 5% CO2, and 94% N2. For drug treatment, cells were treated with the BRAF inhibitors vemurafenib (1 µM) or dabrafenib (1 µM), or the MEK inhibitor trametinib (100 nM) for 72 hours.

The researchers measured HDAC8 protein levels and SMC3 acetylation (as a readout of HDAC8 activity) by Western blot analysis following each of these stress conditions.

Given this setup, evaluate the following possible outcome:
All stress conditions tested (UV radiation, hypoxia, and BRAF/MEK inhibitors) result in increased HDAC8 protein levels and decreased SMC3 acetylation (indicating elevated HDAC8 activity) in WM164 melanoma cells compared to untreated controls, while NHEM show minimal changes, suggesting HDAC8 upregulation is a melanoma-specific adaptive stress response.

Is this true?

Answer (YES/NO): NO